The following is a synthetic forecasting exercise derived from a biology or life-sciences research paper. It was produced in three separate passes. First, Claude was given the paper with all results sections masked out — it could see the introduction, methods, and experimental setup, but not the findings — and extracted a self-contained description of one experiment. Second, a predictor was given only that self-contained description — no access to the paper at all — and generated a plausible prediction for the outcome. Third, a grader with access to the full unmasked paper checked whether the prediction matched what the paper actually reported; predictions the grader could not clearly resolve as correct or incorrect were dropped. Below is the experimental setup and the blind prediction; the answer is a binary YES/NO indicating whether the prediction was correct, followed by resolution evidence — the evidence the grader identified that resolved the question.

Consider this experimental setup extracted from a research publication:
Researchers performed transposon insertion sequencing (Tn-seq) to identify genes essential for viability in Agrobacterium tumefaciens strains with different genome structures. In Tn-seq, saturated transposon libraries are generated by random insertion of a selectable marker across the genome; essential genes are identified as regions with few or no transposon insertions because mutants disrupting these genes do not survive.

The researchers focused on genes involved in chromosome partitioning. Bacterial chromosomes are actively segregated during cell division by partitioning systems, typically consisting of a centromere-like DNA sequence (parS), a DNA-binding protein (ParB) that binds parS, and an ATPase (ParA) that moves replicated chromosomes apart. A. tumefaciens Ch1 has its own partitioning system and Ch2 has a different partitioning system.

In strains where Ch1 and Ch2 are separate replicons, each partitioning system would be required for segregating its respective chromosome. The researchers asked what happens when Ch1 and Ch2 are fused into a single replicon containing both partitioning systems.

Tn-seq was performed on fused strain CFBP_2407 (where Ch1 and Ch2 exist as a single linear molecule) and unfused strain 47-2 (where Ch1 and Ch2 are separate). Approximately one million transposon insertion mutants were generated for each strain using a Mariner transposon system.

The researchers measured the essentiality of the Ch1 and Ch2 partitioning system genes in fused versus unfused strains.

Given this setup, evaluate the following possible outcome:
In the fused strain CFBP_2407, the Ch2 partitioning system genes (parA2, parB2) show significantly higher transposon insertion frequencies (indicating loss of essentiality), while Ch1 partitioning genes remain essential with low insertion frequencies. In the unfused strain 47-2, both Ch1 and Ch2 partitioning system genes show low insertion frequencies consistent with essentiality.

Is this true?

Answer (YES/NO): NO